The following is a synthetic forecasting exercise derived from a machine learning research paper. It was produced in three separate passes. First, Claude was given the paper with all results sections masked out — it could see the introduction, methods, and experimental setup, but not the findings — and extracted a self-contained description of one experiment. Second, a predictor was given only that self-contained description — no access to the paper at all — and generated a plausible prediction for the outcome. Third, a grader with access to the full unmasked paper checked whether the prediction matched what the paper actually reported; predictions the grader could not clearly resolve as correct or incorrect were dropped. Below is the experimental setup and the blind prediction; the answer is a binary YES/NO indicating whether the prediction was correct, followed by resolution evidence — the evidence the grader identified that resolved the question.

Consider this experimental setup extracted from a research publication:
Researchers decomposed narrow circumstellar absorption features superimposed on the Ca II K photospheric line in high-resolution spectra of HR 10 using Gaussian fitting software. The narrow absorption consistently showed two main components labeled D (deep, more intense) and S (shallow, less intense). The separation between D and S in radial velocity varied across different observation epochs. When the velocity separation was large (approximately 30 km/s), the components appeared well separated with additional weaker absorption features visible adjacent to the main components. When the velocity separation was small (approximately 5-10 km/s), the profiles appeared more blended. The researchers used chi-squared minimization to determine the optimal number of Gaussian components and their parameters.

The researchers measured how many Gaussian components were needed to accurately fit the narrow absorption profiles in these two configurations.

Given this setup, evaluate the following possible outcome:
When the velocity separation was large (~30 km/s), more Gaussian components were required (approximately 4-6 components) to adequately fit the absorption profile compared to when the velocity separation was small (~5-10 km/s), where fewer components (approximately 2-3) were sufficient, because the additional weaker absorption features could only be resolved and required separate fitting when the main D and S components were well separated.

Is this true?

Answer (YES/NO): NO